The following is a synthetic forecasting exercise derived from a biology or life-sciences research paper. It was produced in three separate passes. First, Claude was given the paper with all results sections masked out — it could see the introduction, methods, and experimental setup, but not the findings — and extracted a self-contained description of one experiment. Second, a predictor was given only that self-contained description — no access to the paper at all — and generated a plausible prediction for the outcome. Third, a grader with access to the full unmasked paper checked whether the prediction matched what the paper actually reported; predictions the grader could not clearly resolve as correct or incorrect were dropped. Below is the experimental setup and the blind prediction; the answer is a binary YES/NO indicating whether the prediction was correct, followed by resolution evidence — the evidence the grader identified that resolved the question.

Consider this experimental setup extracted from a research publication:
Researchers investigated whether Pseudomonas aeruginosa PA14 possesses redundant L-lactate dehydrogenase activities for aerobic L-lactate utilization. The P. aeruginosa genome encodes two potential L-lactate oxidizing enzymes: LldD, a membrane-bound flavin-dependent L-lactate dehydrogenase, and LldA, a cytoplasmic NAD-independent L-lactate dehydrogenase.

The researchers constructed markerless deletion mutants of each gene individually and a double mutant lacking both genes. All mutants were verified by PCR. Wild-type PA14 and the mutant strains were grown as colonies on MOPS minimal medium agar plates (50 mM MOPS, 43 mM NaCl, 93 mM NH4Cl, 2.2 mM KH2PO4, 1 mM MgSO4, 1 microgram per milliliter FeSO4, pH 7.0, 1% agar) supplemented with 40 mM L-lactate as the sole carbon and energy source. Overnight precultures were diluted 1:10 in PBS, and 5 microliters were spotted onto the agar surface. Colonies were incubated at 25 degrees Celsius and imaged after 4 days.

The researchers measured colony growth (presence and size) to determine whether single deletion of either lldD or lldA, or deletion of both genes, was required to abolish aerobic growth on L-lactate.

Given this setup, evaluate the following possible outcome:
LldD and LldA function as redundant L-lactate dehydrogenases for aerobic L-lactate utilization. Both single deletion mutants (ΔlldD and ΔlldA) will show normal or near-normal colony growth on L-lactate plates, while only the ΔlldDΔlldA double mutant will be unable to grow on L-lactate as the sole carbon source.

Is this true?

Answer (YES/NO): NO